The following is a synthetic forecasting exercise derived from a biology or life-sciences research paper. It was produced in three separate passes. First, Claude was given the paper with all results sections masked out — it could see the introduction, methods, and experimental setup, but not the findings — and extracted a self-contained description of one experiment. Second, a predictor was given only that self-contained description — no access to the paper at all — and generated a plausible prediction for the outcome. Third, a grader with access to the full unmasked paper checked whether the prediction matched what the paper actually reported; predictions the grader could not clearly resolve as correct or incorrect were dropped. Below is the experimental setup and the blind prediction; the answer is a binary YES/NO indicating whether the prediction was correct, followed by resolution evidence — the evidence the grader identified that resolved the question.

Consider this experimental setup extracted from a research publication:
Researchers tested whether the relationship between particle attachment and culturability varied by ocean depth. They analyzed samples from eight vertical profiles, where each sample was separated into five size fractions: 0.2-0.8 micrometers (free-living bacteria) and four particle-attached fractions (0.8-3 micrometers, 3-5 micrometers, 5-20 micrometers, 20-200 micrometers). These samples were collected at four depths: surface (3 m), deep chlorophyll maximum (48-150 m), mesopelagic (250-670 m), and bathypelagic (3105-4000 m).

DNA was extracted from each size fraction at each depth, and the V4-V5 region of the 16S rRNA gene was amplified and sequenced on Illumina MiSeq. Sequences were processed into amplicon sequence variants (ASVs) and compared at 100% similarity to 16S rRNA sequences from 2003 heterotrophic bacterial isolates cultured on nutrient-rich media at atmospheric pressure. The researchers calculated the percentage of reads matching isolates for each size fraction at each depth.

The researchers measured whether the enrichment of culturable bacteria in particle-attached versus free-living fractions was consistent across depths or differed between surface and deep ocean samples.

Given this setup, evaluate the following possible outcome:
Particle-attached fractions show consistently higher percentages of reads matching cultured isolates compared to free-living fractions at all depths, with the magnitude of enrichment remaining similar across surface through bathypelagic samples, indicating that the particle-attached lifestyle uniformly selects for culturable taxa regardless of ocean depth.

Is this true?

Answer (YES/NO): NO